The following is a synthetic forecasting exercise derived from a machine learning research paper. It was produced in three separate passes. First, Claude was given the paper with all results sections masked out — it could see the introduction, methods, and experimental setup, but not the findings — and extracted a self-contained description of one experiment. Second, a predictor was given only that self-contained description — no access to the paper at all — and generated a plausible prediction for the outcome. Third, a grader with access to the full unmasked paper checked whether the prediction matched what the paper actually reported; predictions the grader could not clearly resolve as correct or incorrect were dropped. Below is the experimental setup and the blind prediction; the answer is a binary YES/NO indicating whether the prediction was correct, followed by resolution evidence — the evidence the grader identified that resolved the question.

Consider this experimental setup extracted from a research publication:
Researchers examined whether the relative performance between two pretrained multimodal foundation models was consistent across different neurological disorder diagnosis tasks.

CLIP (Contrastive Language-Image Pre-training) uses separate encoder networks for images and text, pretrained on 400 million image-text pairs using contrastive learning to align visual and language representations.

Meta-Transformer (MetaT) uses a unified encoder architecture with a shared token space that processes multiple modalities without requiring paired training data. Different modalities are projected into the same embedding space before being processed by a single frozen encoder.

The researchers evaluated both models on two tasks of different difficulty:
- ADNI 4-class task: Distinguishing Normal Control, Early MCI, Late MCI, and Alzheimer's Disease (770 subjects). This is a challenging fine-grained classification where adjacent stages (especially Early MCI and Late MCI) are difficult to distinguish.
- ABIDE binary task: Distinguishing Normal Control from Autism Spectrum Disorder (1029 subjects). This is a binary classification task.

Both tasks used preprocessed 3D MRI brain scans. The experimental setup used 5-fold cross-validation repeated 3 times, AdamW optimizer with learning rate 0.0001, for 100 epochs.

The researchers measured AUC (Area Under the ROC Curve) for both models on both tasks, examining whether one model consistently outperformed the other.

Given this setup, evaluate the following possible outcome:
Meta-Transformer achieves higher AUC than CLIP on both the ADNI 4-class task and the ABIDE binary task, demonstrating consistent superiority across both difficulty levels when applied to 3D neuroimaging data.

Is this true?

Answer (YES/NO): NO